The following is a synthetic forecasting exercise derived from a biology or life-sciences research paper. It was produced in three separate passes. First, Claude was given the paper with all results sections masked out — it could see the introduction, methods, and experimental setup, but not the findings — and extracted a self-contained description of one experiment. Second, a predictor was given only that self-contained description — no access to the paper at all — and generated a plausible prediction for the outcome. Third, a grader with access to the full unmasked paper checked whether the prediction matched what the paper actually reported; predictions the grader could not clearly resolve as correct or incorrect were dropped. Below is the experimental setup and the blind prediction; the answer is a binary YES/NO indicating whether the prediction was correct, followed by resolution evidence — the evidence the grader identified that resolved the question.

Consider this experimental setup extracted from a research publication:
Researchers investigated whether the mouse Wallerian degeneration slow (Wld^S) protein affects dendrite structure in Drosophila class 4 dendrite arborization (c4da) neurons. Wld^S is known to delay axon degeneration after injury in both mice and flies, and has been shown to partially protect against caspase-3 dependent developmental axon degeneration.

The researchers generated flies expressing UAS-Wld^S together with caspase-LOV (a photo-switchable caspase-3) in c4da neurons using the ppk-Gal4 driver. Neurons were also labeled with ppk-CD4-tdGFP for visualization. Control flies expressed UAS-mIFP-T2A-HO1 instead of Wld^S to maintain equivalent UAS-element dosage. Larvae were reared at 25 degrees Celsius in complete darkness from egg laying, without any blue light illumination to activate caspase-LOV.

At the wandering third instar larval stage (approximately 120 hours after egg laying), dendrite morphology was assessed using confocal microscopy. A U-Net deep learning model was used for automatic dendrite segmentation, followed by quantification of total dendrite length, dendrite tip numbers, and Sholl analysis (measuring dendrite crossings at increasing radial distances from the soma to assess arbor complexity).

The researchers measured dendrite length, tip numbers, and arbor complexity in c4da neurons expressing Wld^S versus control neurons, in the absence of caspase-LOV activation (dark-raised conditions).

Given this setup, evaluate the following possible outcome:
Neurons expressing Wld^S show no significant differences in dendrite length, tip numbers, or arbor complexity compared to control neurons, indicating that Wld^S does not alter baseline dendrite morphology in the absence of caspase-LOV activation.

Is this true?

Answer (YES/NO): NO